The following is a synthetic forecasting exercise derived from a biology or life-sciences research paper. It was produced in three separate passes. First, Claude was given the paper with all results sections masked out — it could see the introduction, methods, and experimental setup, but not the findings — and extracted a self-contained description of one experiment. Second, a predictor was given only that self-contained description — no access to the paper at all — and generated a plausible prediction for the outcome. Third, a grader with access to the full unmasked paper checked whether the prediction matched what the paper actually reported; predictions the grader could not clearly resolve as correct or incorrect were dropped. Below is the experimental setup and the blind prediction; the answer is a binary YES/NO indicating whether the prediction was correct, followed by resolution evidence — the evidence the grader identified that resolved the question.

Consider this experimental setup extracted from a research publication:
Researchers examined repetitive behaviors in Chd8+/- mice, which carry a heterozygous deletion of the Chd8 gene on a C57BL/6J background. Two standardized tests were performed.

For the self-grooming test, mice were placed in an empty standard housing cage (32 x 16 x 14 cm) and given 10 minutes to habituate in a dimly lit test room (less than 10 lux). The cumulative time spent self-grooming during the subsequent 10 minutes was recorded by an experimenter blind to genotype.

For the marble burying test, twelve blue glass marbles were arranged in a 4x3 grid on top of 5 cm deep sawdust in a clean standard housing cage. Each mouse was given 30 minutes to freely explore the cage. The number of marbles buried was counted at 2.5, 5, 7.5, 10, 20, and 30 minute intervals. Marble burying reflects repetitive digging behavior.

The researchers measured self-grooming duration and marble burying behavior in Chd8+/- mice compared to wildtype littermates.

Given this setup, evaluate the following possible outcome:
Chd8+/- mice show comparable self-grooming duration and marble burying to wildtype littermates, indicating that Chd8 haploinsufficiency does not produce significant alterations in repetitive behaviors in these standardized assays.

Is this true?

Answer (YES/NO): NO